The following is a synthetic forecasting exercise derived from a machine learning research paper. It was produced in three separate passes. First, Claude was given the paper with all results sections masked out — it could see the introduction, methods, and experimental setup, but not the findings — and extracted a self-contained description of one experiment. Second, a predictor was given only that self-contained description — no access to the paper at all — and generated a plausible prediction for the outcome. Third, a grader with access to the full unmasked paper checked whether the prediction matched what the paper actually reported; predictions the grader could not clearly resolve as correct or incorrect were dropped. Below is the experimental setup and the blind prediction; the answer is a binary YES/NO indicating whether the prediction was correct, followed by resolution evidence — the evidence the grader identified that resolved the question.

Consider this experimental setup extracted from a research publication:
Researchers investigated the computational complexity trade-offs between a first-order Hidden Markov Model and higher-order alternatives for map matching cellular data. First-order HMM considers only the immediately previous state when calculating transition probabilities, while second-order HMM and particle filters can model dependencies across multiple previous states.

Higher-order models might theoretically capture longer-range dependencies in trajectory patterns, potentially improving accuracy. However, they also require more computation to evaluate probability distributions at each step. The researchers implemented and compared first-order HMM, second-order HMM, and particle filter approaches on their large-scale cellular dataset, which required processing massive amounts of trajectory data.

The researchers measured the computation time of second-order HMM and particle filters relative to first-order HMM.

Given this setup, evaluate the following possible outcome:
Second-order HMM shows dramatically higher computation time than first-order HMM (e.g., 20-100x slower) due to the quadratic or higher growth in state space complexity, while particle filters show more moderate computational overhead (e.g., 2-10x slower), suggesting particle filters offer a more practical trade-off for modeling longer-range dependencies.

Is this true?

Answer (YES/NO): NO